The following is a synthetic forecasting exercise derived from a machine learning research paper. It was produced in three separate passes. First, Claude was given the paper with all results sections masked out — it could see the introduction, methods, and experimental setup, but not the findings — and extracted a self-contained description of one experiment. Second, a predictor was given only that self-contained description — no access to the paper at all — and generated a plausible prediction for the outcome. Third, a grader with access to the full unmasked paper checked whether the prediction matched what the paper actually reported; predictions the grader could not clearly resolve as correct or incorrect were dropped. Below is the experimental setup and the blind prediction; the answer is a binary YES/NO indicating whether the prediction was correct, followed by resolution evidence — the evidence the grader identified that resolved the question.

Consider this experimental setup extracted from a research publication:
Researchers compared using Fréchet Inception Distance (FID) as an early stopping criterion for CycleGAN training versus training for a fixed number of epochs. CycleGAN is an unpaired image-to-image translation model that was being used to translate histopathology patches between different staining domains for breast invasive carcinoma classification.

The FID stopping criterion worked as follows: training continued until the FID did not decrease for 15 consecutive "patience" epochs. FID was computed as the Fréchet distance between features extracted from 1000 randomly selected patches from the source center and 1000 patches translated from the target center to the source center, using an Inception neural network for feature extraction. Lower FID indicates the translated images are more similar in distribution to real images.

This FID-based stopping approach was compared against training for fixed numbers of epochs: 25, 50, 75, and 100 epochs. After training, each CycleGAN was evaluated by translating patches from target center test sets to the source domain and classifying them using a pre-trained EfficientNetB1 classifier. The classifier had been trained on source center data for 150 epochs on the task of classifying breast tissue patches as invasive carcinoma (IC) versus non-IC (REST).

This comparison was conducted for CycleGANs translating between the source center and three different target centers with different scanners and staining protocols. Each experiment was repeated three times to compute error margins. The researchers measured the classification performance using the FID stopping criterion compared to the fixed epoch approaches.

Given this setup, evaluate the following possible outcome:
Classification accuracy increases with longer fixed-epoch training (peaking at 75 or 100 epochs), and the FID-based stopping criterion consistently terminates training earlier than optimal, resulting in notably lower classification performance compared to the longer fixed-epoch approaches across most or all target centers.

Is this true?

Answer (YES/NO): NO